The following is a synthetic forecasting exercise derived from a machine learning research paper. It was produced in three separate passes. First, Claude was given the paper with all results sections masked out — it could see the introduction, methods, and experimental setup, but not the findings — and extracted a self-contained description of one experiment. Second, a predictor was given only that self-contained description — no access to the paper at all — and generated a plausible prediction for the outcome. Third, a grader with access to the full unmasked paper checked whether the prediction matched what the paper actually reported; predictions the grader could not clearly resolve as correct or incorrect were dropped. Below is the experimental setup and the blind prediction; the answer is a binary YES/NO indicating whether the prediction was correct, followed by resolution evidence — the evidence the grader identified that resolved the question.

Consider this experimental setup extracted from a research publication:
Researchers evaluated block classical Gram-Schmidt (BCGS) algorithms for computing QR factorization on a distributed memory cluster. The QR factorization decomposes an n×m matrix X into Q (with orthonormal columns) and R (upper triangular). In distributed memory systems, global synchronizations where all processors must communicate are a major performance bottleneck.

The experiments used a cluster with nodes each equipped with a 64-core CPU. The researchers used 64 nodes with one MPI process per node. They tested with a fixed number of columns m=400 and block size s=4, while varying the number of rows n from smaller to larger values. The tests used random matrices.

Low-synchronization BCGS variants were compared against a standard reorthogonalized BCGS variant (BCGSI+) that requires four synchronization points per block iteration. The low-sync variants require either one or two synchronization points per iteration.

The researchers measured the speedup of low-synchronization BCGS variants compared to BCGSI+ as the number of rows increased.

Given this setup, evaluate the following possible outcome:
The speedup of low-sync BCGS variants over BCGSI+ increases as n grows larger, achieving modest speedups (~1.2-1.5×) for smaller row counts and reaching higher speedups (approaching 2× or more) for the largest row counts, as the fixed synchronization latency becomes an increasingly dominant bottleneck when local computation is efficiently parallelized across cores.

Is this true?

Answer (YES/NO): NO